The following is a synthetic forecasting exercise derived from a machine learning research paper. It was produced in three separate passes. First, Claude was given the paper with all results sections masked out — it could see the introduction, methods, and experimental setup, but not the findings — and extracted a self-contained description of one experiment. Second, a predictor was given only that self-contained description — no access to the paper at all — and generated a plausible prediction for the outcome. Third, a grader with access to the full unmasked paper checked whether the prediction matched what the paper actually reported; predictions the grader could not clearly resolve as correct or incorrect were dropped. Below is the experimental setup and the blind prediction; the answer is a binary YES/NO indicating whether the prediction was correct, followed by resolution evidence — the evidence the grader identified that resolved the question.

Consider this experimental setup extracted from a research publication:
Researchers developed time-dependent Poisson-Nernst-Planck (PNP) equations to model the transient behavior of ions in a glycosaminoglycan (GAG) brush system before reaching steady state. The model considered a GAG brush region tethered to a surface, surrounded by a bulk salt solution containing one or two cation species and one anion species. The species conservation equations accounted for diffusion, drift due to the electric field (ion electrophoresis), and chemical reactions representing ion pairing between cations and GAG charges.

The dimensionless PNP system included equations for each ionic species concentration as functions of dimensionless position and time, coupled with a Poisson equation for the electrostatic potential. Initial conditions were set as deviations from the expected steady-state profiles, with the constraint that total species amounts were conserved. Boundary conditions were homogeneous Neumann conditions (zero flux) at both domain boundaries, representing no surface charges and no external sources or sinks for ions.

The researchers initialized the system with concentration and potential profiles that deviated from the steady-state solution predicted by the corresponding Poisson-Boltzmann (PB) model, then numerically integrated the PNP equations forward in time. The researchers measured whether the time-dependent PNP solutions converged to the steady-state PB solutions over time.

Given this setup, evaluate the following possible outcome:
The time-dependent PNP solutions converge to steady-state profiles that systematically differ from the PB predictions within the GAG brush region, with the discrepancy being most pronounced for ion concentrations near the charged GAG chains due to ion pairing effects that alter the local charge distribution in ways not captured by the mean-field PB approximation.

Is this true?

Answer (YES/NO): NO